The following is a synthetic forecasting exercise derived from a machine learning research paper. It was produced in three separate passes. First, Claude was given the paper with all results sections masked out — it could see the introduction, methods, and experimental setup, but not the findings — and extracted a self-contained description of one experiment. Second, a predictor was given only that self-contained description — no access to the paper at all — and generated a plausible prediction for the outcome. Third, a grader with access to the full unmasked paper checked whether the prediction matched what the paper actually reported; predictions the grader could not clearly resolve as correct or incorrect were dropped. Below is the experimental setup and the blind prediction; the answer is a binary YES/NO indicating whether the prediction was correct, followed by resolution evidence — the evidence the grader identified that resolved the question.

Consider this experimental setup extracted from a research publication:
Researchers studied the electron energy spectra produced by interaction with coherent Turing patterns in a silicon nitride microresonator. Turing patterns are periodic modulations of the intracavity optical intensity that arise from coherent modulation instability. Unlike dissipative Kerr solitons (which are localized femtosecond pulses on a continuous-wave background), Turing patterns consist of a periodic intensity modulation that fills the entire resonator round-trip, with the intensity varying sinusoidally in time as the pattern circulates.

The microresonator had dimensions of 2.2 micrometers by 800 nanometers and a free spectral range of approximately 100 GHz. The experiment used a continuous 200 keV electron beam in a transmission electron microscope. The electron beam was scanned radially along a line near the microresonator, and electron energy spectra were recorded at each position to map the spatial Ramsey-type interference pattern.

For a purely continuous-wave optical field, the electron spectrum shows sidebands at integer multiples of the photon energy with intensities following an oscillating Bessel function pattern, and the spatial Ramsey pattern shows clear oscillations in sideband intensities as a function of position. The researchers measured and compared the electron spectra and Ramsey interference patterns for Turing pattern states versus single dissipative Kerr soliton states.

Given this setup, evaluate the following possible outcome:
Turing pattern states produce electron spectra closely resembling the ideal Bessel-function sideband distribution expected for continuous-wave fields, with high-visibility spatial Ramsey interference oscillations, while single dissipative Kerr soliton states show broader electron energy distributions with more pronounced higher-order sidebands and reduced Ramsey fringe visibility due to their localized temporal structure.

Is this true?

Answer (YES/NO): NO